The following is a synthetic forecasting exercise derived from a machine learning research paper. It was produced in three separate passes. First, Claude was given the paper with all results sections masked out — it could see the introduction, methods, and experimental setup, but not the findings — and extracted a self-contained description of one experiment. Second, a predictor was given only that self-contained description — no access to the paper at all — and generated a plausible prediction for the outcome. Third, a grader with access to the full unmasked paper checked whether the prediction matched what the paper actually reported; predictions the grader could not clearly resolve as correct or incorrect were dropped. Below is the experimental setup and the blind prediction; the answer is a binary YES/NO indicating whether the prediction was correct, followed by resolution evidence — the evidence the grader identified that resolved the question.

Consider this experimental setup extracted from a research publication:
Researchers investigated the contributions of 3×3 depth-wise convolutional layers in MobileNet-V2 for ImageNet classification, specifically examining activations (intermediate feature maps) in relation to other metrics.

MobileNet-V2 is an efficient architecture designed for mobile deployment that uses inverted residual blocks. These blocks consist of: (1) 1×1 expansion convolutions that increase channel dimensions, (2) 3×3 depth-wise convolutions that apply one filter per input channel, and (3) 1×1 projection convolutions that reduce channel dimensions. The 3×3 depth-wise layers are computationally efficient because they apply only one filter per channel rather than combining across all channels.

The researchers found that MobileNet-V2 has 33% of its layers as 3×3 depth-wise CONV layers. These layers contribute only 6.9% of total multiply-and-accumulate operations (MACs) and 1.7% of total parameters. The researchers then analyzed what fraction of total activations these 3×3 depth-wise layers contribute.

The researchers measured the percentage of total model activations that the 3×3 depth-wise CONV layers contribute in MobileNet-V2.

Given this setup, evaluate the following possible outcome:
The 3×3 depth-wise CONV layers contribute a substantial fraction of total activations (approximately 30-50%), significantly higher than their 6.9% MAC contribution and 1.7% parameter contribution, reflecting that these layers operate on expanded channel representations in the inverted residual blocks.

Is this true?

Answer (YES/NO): YES